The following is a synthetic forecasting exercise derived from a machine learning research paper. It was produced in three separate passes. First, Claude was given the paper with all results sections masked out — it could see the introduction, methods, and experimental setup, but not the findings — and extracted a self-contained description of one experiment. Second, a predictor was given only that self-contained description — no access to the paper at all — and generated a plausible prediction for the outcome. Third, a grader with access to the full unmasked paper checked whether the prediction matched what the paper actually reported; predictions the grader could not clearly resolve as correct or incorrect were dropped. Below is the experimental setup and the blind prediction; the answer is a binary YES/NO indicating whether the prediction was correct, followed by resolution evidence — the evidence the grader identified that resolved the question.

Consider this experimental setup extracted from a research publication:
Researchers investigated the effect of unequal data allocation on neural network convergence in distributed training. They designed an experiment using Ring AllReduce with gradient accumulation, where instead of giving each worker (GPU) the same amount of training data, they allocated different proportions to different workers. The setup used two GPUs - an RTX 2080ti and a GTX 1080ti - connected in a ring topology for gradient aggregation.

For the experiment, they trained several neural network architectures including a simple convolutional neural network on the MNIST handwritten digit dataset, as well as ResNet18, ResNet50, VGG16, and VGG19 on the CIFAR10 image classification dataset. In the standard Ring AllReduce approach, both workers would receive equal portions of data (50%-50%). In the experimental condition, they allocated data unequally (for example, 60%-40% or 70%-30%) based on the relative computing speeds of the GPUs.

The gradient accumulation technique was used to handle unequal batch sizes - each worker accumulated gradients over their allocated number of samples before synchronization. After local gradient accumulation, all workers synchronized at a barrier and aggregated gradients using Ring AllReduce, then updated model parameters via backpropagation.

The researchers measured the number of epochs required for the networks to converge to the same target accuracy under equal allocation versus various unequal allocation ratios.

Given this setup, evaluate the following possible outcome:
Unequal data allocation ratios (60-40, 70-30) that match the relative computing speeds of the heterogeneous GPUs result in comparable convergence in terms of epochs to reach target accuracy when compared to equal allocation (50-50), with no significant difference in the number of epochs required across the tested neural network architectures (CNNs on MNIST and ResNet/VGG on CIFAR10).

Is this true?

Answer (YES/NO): YES